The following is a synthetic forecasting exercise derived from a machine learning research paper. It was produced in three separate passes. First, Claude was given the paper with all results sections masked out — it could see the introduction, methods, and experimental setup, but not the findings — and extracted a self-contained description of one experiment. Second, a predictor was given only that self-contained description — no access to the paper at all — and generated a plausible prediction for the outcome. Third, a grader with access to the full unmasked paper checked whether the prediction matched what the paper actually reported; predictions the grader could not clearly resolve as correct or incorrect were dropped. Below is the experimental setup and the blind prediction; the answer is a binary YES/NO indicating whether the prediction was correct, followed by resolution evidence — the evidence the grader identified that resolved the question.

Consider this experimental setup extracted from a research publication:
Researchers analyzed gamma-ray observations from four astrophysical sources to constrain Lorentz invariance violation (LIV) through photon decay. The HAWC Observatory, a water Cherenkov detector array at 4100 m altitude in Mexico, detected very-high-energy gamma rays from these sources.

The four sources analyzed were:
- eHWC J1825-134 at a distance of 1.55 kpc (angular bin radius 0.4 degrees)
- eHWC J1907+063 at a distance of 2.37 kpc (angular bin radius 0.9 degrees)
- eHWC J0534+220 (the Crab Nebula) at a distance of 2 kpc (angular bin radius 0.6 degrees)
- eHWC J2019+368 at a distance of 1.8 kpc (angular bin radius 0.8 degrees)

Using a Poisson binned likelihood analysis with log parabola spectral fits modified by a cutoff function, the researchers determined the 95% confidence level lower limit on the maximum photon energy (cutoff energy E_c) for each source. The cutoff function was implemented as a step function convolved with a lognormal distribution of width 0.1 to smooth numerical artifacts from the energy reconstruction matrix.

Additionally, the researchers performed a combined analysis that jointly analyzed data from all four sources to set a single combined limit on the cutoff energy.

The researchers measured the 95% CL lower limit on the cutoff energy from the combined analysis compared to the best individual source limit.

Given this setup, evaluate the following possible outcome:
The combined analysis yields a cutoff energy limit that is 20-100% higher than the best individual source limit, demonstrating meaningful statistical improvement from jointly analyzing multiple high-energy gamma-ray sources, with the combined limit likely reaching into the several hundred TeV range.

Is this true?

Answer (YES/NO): NO